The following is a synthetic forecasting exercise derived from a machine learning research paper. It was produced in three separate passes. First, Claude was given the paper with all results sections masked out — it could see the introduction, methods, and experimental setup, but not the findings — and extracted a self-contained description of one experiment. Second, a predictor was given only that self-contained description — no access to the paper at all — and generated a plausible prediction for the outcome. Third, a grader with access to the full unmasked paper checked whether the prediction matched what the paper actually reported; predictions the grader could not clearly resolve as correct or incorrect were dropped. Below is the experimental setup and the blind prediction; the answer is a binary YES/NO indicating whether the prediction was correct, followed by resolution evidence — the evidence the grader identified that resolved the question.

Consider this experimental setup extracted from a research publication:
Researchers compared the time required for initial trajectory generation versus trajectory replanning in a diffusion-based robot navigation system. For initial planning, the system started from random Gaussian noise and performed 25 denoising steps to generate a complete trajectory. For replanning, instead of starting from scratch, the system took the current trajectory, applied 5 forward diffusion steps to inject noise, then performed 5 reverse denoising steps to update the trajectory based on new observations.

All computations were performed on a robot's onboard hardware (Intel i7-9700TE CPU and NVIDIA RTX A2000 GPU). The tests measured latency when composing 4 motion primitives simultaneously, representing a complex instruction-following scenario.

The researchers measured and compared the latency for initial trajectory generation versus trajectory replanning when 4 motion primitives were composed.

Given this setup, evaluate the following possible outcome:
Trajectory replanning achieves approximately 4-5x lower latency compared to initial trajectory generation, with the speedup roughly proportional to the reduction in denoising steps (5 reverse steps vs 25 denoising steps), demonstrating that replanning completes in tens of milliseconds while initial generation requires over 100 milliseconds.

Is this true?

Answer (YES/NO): NO